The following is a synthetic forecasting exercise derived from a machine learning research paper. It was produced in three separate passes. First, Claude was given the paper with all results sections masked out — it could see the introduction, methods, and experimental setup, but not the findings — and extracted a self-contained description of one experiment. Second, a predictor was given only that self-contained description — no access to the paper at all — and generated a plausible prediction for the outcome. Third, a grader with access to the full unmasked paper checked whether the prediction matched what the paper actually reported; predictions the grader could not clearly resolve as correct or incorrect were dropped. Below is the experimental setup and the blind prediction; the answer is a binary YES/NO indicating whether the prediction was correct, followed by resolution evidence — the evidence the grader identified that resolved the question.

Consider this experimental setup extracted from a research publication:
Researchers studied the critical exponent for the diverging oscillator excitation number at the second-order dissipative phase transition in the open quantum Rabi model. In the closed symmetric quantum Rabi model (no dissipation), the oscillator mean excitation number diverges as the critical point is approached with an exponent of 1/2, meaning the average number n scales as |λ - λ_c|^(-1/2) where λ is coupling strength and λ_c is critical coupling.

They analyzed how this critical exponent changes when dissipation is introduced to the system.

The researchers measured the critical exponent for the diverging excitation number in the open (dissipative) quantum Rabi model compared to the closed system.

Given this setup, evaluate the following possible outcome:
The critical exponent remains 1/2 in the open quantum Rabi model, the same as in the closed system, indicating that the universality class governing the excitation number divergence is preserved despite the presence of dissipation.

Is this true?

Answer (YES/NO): NO